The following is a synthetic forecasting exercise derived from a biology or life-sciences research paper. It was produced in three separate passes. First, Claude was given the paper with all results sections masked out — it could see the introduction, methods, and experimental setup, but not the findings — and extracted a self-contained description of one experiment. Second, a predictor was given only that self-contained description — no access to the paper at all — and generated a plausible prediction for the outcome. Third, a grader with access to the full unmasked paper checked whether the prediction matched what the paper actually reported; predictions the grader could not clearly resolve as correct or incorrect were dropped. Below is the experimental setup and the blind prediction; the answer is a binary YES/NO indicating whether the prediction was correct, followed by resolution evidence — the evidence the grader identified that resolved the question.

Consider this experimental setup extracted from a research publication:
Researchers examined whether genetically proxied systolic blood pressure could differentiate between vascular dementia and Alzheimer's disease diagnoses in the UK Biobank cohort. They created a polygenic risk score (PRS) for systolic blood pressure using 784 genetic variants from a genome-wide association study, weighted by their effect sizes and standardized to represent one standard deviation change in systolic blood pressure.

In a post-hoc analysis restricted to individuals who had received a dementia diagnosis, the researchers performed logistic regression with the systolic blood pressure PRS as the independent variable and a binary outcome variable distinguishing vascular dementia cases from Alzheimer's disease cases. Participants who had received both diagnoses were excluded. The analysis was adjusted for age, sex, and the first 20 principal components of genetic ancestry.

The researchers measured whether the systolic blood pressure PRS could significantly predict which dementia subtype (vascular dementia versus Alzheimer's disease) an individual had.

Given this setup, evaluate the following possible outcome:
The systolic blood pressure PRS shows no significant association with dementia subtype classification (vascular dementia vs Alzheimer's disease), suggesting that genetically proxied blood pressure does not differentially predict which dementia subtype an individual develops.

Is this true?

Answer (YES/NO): NO